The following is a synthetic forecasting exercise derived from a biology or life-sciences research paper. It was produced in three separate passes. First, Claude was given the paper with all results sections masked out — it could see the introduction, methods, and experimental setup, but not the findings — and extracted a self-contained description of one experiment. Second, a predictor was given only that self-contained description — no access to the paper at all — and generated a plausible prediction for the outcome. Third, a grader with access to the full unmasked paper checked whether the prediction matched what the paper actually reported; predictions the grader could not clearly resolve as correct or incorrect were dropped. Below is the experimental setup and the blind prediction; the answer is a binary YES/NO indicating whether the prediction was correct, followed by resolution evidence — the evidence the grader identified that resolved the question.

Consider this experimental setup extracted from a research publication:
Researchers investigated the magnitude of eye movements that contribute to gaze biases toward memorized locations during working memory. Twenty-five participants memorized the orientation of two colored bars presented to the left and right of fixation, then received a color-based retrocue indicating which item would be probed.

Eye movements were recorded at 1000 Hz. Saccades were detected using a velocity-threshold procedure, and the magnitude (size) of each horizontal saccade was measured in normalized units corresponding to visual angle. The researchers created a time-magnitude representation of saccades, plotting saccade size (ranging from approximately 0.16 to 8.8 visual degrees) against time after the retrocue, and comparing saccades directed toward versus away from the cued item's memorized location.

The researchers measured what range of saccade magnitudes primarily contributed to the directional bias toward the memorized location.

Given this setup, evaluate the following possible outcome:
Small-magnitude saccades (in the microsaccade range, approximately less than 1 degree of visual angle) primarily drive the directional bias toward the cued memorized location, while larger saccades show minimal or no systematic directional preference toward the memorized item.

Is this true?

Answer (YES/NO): YES